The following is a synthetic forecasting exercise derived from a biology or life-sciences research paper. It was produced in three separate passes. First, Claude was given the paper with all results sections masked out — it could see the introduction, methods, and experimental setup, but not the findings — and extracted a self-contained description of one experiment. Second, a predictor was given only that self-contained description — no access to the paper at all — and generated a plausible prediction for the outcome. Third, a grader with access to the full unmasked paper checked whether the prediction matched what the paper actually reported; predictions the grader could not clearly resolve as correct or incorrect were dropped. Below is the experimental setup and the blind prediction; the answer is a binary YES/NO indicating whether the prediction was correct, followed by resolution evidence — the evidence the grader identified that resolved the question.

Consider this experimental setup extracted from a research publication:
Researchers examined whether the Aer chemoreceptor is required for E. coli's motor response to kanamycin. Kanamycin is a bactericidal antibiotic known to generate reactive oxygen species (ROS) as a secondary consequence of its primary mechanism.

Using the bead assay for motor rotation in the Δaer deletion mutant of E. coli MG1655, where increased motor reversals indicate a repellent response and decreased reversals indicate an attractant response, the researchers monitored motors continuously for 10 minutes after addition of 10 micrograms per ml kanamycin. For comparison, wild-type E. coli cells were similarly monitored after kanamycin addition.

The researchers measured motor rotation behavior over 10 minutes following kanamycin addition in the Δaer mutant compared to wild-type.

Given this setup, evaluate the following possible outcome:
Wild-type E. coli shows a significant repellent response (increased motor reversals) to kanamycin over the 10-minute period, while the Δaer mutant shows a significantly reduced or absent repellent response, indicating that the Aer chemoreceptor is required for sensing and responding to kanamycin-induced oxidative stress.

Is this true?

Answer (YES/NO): YES